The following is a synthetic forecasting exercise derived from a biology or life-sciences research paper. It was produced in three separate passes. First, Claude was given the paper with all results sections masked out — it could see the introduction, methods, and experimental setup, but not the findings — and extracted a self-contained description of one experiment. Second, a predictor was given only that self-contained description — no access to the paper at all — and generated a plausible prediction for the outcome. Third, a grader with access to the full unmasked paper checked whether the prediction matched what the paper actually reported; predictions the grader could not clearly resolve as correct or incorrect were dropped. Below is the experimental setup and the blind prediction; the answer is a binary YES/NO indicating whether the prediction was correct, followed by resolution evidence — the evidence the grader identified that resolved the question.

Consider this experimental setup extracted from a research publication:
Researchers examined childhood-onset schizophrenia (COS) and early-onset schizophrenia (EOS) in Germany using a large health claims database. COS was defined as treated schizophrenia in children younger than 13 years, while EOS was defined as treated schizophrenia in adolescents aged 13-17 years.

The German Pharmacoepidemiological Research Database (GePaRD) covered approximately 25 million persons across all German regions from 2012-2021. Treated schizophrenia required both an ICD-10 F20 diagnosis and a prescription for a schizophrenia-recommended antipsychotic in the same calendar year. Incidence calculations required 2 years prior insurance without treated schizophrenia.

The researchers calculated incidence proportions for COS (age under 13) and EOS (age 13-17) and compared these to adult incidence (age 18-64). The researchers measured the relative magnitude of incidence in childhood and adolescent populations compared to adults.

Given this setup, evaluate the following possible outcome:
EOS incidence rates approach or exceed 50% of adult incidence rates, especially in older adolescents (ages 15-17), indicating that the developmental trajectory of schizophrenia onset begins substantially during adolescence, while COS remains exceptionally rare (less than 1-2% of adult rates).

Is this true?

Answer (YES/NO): NO